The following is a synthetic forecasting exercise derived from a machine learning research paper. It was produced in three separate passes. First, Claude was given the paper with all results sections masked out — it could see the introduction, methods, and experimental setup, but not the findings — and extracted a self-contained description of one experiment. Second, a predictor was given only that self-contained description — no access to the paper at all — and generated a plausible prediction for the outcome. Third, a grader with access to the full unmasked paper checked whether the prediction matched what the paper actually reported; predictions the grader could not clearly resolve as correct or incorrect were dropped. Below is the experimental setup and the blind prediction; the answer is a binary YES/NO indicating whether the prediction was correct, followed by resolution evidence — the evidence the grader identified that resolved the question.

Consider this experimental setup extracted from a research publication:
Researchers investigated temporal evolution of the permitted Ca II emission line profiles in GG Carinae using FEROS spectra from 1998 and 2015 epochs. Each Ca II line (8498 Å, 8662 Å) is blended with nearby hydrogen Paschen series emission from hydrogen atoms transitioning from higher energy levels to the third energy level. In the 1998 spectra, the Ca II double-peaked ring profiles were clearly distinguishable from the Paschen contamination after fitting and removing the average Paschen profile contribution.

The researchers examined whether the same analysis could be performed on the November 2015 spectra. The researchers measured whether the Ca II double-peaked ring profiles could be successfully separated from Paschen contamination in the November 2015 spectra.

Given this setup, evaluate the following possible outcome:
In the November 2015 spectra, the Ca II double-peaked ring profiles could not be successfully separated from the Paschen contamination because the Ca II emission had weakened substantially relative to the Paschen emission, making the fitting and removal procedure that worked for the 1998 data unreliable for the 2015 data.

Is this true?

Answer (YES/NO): NO